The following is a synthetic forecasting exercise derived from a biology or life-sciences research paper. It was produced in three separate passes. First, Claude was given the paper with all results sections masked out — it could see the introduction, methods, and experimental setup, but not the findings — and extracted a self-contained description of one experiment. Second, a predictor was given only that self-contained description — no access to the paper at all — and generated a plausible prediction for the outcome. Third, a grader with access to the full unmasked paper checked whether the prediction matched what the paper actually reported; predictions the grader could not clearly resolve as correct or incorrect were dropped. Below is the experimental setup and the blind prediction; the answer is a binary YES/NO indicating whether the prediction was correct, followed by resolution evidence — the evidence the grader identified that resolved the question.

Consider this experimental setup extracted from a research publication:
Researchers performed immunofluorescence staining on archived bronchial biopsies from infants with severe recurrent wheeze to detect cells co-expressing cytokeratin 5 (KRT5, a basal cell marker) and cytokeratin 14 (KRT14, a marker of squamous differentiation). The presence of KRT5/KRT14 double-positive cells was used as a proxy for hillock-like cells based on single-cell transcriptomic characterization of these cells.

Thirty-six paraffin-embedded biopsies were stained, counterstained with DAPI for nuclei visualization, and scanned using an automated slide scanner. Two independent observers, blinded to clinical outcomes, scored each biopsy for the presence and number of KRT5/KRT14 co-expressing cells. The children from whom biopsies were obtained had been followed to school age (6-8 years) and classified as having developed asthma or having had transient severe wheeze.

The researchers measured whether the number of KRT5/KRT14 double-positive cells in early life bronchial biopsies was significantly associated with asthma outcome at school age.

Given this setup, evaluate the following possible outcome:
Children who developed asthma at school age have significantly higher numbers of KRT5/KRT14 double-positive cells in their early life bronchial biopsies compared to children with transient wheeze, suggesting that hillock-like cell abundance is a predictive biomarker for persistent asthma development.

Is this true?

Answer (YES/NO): NO